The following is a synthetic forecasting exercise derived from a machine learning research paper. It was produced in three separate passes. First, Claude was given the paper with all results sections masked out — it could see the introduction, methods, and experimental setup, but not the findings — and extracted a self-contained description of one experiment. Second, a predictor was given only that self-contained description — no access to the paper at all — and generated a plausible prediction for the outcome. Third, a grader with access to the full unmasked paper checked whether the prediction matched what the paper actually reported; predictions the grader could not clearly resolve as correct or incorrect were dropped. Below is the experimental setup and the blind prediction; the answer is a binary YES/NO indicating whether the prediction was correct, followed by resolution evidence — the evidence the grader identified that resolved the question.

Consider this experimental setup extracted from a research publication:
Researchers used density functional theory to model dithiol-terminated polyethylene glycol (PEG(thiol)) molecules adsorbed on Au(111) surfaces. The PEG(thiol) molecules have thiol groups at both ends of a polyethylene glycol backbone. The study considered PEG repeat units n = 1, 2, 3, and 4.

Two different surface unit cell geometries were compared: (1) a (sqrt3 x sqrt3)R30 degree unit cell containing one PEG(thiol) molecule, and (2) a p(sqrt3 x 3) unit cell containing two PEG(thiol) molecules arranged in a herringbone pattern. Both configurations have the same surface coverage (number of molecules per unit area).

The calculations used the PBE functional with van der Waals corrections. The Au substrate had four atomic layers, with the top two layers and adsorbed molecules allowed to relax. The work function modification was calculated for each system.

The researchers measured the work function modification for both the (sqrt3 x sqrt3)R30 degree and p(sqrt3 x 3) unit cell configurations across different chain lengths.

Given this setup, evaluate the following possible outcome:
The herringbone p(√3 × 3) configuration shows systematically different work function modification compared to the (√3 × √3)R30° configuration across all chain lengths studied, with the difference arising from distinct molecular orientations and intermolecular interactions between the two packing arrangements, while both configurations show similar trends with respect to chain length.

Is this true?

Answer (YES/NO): NO